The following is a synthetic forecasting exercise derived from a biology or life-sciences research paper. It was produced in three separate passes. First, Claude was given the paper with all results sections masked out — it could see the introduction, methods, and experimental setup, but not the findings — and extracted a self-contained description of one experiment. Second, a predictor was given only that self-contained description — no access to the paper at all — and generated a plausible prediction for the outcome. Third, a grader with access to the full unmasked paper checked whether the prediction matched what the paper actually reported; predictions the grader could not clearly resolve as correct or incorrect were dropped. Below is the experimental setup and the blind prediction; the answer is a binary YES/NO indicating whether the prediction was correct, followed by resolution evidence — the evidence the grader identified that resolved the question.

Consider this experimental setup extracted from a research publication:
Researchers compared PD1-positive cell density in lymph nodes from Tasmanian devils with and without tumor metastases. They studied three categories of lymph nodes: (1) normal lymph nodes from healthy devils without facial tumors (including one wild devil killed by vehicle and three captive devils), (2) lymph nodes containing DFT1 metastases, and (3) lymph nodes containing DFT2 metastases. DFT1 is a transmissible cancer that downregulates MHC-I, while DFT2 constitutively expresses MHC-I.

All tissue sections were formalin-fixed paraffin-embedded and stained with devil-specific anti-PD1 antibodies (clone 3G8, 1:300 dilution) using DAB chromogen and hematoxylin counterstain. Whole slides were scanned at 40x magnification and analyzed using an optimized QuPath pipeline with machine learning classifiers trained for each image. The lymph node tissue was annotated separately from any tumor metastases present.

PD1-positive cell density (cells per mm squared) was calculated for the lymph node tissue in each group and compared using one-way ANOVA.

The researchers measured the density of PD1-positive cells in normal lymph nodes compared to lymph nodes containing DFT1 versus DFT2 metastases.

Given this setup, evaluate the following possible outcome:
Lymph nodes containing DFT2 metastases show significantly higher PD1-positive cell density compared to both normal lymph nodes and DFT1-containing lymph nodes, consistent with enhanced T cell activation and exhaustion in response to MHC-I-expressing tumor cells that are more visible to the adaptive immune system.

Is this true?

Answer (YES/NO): NO